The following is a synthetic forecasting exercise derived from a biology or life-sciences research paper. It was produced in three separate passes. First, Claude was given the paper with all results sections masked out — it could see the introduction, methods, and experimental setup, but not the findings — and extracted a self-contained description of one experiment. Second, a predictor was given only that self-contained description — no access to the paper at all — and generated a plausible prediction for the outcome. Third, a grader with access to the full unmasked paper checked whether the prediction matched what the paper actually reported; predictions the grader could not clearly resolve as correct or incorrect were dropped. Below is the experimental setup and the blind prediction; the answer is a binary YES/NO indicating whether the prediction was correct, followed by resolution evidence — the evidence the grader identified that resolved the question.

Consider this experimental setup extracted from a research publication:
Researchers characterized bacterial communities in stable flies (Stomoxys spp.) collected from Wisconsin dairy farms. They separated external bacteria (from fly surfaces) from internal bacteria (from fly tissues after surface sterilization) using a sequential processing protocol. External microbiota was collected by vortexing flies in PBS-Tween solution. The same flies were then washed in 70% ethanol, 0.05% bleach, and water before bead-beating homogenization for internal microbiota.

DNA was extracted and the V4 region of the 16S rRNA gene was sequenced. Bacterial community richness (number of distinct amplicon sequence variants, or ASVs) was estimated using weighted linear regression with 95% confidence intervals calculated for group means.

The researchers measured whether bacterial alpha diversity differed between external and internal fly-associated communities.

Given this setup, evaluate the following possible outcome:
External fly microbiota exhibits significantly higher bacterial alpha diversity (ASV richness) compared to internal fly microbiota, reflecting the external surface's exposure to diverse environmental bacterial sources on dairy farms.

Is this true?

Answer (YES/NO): NO